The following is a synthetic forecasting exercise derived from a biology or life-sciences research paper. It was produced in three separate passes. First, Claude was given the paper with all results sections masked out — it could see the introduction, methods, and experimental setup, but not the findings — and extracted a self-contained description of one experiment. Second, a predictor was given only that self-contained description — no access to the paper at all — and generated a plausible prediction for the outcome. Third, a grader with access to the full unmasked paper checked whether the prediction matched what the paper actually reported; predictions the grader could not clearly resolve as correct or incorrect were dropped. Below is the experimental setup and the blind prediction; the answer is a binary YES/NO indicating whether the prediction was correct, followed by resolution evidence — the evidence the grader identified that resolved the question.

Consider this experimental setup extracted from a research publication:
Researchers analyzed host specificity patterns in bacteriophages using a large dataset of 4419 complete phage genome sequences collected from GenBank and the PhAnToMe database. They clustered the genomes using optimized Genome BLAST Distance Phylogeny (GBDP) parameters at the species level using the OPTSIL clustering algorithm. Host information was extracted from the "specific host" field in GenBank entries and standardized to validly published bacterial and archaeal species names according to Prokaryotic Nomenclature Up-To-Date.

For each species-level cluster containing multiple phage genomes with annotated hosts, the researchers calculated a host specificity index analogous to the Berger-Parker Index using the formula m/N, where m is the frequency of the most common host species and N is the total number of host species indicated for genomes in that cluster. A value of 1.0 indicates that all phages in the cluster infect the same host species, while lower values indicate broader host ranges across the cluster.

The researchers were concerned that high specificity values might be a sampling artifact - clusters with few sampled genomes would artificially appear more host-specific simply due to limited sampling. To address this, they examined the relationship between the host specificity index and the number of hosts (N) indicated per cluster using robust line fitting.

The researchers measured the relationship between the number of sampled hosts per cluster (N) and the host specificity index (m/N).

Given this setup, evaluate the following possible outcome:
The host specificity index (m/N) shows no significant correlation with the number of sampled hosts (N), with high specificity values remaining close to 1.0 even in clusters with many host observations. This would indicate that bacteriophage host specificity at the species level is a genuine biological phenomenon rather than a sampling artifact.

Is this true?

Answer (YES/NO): YES